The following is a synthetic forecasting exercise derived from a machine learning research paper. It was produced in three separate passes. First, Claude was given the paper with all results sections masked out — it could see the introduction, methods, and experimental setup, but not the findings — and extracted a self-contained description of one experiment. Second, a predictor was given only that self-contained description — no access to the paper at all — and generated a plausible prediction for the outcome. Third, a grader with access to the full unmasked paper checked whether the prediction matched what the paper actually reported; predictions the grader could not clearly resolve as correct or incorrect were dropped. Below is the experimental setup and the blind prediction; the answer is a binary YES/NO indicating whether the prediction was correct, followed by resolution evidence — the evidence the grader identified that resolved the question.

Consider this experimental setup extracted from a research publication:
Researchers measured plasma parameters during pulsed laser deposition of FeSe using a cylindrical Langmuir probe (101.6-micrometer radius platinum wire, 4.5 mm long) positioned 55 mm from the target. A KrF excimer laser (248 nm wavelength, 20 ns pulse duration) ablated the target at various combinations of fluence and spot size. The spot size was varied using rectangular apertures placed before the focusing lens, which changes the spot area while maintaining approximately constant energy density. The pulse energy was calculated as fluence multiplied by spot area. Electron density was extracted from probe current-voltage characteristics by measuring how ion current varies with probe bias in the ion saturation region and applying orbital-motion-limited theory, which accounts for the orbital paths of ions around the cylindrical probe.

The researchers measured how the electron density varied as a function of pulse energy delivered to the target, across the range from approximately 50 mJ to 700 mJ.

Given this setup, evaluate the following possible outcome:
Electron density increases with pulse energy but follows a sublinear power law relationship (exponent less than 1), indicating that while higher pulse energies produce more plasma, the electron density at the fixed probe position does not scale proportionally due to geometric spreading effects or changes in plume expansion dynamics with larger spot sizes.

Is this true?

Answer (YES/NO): NO